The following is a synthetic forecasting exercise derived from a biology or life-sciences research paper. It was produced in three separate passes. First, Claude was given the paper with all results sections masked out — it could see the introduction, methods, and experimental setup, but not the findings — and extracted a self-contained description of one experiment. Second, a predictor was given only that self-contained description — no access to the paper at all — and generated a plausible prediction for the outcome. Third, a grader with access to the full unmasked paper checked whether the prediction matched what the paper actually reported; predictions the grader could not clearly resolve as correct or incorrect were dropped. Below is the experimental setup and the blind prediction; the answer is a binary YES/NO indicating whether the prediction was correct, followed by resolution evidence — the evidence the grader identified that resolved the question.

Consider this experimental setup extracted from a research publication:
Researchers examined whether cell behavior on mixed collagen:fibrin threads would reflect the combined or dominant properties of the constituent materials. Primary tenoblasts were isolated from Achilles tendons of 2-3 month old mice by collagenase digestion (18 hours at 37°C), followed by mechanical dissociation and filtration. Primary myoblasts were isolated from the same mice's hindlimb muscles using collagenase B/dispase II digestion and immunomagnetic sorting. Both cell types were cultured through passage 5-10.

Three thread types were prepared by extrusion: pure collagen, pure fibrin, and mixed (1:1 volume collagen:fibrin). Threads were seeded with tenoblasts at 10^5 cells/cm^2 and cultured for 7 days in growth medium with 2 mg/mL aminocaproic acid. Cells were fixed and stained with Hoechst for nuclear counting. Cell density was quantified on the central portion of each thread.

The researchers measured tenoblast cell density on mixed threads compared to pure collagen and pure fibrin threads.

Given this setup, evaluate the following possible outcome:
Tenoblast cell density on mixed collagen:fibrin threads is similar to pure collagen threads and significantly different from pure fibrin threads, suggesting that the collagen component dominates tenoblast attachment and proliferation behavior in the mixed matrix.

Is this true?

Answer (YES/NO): NO